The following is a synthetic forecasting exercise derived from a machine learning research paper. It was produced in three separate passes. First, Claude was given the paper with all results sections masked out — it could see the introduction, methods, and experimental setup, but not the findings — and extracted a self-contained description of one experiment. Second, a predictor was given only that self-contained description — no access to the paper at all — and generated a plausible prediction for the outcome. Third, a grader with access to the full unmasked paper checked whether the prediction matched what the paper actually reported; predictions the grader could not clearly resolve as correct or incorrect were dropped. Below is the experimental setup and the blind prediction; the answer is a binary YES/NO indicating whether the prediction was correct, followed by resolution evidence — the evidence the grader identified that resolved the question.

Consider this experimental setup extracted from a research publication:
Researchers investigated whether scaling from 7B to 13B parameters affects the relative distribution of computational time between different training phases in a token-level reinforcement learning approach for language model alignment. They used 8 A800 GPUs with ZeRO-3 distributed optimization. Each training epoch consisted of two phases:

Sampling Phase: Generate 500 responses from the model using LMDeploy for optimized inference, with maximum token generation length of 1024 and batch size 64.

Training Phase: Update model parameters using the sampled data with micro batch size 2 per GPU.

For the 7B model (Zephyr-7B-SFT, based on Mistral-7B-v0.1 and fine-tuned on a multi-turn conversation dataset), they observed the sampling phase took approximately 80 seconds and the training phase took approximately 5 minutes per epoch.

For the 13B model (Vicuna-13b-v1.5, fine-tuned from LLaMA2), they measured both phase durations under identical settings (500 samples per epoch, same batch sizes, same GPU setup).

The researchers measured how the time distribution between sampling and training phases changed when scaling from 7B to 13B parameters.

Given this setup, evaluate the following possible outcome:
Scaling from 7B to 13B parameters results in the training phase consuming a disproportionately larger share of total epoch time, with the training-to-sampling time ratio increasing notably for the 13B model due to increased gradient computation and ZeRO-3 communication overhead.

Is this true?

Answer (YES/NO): NO